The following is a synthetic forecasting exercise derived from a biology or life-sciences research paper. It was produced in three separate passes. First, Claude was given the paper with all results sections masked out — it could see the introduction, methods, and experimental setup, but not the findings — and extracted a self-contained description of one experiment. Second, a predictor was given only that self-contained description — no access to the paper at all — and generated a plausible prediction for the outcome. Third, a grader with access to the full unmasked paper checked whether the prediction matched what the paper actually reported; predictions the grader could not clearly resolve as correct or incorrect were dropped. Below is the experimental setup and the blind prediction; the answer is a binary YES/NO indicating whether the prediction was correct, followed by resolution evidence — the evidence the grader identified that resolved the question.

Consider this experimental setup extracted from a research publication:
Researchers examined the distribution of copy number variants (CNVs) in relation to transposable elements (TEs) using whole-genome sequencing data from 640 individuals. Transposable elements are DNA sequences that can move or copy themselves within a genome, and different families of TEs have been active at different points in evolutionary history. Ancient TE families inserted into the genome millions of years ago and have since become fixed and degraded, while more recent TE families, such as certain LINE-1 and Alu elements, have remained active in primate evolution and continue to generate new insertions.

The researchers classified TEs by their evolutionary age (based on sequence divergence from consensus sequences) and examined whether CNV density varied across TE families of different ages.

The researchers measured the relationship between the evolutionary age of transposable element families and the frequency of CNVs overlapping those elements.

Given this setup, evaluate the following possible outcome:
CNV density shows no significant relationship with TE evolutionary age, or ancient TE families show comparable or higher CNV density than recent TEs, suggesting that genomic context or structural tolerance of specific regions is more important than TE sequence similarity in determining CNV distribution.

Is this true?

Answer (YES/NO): YES